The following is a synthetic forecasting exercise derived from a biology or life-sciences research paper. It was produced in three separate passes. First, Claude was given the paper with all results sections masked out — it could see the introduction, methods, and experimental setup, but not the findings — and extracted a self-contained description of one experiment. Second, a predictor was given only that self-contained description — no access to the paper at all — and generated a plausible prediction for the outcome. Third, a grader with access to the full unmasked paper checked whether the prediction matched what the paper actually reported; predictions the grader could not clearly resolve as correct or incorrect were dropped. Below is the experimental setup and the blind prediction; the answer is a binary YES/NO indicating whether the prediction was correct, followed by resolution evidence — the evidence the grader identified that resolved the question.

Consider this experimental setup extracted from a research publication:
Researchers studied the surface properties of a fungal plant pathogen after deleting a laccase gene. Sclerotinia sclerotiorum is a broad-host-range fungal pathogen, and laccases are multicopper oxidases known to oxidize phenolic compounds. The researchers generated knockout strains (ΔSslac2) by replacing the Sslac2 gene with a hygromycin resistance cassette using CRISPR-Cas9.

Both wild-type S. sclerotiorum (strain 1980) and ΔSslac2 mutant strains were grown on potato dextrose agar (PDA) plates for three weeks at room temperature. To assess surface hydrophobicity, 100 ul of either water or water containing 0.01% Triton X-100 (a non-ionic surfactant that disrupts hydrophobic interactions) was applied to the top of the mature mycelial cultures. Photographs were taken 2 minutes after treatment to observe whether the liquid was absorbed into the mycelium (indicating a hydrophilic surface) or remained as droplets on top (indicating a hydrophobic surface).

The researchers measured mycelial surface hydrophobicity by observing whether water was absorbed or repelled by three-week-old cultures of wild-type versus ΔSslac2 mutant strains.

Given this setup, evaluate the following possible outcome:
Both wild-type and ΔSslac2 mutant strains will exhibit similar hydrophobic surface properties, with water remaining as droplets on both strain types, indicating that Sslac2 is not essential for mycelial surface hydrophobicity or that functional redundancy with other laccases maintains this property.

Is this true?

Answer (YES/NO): NO